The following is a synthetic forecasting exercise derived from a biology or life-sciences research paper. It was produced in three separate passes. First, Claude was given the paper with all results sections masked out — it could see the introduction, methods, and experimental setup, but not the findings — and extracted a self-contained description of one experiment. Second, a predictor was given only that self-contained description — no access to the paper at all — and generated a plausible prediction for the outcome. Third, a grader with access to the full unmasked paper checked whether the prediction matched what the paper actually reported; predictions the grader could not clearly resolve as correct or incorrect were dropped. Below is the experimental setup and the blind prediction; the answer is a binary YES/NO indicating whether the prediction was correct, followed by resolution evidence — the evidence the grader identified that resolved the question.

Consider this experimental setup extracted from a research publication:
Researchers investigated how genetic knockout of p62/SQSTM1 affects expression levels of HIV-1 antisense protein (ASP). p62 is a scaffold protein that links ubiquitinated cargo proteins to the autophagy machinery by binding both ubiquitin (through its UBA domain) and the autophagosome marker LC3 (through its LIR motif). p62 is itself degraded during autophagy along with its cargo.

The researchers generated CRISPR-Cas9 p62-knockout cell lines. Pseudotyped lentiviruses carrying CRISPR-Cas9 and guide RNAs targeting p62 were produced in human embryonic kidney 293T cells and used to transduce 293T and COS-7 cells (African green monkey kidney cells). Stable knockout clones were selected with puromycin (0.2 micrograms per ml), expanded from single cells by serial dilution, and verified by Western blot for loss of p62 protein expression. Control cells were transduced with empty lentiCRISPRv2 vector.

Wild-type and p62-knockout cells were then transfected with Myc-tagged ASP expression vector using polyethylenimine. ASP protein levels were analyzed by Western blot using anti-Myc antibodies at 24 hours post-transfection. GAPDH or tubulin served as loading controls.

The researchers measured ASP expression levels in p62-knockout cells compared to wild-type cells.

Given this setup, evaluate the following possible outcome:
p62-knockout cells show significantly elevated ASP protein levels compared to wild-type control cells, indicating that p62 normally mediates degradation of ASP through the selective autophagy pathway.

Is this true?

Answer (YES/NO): YES